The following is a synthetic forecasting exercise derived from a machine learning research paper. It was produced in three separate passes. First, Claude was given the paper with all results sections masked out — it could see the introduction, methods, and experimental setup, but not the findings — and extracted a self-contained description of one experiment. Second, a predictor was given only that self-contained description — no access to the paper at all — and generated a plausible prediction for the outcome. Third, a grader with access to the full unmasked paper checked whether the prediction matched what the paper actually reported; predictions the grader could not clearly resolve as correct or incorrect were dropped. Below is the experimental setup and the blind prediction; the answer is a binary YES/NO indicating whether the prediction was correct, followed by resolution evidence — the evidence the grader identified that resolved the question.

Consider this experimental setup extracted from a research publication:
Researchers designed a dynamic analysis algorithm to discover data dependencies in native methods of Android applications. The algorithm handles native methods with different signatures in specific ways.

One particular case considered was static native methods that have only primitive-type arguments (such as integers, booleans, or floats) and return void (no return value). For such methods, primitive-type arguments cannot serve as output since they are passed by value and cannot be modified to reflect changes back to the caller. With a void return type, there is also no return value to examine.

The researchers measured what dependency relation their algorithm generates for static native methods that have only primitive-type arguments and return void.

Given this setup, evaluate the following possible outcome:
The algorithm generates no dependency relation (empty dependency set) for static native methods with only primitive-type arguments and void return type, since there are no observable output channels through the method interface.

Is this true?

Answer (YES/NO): YES